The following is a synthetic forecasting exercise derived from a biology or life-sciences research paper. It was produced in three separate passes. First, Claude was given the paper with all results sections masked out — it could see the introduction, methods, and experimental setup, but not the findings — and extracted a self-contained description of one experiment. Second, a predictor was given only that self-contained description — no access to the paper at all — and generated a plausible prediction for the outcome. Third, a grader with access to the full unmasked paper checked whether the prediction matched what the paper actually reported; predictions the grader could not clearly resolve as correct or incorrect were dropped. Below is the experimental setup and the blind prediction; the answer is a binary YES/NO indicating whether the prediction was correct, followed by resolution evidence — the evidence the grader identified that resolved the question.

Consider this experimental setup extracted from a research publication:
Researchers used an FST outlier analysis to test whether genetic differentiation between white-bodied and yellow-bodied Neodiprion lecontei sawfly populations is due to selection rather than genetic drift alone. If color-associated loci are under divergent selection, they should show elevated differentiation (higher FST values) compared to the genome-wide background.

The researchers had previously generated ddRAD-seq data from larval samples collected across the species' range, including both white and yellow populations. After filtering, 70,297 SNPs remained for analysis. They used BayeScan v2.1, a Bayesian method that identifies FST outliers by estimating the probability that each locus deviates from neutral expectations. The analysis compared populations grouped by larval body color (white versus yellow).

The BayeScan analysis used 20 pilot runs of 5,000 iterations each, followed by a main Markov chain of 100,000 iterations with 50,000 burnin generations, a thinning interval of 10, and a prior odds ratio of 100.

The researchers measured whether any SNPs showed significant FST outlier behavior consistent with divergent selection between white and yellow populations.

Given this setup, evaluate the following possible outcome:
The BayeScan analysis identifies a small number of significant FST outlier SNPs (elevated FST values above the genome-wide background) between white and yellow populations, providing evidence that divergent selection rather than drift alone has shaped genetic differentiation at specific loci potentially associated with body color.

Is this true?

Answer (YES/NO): YES